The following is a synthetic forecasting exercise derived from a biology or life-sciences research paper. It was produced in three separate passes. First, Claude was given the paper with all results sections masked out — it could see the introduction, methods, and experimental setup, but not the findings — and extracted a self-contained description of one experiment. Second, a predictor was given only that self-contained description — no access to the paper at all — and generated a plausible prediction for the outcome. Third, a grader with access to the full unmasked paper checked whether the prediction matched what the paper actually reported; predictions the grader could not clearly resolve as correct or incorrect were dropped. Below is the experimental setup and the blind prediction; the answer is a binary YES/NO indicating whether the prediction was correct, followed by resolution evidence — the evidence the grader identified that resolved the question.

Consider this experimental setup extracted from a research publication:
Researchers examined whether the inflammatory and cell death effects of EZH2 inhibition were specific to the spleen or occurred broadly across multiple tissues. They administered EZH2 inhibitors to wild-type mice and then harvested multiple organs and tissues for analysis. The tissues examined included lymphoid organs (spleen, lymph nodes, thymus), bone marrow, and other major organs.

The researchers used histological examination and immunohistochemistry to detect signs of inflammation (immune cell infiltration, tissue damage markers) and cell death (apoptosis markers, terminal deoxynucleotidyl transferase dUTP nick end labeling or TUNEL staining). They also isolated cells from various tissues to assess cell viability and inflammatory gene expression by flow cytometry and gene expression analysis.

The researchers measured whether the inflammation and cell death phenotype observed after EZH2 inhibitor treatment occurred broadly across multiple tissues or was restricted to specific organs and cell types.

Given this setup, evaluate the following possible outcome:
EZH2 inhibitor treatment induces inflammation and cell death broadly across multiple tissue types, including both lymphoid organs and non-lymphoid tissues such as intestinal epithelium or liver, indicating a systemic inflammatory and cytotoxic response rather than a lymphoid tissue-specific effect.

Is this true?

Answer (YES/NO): NO